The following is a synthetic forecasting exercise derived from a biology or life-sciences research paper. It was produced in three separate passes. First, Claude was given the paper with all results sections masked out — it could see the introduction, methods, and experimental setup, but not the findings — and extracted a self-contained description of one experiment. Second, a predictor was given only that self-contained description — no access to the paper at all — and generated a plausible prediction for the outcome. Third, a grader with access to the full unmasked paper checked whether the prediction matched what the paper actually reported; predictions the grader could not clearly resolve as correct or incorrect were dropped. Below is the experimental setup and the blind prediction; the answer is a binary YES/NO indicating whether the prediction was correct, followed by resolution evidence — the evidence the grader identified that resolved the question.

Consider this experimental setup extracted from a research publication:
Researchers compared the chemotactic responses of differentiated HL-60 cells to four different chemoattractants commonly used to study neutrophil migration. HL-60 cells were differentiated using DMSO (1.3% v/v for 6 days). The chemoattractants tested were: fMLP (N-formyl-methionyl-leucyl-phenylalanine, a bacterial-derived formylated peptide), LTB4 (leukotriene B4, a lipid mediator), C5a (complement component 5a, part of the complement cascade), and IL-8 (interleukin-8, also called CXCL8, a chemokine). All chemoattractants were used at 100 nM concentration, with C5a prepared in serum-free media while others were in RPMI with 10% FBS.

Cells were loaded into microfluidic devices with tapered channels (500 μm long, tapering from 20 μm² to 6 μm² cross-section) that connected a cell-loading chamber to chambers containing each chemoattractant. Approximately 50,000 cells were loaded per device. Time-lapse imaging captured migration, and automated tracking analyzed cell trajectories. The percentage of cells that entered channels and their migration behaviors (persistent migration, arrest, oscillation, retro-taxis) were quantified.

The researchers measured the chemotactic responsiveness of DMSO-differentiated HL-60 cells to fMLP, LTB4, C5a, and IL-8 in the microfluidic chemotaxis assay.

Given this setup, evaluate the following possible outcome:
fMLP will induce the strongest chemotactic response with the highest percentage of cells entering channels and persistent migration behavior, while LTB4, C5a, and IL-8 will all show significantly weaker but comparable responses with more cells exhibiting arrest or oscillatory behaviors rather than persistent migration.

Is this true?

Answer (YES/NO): NO